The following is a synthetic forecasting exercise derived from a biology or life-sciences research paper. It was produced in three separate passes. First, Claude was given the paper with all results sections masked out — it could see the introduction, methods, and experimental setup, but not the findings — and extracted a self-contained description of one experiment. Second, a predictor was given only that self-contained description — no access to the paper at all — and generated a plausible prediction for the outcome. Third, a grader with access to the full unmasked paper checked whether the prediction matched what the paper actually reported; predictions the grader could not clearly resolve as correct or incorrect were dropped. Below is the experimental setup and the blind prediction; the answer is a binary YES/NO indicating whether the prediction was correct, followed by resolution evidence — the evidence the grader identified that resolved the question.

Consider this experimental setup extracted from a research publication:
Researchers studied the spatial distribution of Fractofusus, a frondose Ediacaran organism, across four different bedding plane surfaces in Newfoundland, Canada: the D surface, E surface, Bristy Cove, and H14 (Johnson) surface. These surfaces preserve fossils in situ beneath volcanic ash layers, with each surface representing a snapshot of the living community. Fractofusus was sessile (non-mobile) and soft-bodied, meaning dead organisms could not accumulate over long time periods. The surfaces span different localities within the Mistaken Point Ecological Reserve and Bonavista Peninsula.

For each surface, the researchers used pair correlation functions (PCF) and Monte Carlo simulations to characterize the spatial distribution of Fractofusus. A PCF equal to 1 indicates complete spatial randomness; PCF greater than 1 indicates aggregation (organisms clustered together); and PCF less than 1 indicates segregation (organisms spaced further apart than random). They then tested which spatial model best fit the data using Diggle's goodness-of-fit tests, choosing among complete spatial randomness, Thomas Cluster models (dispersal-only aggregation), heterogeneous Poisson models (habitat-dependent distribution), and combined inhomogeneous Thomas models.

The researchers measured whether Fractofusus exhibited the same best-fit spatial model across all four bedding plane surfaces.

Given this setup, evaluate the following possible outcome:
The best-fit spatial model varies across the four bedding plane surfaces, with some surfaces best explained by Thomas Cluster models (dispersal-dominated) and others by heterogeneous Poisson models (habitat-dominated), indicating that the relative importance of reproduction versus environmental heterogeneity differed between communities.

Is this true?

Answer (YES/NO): NO